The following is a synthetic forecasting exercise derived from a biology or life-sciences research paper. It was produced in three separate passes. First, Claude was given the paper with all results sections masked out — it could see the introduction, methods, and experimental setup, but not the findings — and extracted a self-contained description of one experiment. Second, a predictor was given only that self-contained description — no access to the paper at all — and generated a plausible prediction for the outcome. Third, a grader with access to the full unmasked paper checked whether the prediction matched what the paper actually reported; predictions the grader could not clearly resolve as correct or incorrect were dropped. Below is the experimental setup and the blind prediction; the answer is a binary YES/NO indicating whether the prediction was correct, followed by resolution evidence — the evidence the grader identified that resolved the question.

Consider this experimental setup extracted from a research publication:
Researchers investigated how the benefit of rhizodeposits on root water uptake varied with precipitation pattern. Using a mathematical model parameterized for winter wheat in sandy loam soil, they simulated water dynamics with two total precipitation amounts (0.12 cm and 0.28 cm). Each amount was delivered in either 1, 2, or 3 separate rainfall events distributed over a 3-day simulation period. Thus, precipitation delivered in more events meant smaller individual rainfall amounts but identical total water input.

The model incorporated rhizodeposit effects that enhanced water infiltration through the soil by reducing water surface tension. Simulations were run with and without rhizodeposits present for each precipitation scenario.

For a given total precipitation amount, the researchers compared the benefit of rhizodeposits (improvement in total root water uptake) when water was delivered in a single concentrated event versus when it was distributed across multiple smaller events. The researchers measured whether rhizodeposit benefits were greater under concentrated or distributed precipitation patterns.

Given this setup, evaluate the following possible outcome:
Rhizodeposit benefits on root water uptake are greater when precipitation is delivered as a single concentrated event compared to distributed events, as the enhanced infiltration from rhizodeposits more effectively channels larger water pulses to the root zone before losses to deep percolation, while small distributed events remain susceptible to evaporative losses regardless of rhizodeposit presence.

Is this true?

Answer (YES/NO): NO